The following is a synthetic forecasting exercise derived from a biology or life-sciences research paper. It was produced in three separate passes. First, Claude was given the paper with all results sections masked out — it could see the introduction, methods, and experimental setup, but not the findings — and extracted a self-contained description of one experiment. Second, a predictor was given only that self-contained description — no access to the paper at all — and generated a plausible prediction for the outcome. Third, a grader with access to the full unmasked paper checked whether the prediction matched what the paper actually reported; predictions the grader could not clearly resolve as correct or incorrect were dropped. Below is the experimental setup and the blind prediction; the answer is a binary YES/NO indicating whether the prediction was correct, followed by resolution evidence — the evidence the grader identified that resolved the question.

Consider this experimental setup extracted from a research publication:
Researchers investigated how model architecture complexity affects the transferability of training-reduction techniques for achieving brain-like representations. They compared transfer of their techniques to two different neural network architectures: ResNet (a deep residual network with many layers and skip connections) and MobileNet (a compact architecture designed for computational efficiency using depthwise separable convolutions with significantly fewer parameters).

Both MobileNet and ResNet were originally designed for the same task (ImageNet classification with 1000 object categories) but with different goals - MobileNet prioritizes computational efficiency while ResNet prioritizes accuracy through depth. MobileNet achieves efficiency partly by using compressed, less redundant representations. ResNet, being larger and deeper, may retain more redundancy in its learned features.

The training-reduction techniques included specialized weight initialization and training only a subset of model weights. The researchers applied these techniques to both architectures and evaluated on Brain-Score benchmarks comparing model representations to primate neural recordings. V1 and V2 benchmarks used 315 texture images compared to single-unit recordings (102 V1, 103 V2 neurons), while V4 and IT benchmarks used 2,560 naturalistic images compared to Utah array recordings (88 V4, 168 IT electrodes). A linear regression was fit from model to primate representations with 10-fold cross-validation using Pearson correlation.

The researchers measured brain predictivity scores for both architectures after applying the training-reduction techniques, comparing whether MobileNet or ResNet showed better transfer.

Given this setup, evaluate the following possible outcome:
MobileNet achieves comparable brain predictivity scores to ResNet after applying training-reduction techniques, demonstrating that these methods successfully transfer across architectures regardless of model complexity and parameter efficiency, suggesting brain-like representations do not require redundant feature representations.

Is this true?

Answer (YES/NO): NO